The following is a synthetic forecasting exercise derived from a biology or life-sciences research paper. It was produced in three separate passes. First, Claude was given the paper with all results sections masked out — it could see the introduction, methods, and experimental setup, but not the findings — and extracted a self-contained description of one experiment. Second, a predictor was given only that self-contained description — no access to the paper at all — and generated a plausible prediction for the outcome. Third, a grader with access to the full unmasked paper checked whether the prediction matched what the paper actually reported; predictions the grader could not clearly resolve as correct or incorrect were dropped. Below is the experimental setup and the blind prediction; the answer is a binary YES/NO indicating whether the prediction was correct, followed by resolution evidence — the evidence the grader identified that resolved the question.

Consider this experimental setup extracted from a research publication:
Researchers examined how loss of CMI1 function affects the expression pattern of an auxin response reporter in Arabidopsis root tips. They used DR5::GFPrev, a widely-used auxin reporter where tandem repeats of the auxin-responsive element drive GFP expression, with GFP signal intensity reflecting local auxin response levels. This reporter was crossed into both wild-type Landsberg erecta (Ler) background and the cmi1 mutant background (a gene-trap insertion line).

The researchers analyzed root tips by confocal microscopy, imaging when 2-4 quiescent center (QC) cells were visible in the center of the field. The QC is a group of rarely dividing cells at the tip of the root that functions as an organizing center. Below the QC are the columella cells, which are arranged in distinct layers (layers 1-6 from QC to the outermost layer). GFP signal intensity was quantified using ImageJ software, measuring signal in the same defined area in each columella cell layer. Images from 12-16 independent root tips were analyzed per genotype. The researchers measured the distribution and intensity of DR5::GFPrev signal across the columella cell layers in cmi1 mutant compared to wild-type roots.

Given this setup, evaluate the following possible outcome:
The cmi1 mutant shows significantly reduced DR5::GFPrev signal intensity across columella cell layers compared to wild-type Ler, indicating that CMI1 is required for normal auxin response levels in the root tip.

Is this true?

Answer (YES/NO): NO